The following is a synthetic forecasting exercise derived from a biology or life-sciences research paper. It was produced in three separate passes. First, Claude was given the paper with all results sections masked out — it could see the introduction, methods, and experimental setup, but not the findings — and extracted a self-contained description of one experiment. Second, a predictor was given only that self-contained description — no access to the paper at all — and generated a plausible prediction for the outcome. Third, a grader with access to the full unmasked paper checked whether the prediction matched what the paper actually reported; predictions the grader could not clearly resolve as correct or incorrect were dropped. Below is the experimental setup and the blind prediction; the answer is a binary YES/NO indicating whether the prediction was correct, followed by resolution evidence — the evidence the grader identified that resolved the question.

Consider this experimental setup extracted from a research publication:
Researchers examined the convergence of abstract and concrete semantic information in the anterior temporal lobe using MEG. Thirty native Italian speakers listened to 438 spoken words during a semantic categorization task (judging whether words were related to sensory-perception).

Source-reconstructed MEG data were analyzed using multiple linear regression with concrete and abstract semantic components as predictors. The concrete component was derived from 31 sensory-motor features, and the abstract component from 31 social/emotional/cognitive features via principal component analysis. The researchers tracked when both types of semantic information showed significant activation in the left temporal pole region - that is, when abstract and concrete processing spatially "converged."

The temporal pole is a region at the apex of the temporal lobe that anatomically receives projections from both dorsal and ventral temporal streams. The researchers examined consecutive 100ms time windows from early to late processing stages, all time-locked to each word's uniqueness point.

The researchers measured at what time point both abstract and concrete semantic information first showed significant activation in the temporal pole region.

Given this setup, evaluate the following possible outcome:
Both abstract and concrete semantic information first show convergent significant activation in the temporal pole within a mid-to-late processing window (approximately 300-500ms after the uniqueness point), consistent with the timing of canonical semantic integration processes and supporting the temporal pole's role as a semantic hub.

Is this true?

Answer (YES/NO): NO